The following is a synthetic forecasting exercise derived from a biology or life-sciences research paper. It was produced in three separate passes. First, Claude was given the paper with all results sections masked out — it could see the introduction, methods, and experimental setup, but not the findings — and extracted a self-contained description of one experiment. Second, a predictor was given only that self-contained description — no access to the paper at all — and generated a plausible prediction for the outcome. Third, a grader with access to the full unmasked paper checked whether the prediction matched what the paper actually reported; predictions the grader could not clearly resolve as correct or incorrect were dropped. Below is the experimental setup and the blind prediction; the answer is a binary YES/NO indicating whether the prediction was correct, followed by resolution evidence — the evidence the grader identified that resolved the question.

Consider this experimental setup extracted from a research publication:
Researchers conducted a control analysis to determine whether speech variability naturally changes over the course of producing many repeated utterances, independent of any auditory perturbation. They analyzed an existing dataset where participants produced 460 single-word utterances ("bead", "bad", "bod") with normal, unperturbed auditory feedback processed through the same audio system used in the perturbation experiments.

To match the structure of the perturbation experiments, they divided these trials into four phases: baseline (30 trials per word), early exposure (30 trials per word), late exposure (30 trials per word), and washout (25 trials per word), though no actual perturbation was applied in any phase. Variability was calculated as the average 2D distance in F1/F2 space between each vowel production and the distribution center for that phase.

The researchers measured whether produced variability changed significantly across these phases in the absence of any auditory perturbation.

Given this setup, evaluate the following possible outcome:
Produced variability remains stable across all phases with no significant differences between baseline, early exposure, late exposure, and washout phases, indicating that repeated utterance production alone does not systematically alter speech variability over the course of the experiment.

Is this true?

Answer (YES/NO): YES